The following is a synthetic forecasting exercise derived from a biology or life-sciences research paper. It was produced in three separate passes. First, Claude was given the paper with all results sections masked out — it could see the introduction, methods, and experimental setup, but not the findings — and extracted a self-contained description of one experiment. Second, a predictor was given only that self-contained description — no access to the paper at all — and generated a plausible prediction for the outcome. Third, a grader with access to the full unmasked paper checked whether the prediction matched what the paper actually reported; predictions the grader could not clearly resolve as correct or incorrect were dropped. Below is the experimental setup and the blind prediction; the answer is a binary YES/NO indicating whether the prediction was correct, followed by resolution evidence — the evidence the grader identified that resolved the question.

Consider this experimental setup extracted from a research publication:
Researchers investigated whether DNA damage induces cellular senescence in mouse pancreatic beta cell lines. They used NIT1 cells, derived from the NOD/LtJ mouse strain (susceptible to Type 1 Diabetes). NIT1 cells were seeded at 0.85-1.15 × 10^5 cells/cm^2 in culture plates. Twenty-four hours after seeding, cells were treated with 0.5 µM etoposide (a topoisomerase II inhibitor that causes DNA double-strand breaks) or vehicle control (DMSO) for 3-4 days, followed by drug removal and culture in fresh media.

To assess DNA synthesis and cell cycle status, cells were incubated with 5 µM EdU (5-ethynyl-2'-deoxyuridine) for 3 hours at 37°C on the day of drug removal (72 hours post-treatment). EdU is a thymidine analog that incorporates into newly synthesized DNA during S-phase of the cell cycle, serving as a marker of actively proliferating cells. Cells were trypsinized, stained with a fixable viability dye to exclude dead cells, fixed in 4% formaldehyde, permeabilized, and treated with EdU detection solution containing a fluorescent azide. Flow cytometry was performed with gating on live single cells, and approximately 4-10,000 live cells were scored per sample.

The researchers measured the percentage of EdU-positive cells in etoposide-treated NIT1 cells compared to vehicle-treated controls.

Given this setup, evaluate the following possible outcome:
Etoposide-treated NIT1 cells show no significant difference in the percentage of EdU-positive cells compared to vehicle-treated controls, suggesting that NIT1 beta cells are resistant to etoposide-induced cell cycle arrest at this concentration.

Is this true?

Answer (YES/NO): NO